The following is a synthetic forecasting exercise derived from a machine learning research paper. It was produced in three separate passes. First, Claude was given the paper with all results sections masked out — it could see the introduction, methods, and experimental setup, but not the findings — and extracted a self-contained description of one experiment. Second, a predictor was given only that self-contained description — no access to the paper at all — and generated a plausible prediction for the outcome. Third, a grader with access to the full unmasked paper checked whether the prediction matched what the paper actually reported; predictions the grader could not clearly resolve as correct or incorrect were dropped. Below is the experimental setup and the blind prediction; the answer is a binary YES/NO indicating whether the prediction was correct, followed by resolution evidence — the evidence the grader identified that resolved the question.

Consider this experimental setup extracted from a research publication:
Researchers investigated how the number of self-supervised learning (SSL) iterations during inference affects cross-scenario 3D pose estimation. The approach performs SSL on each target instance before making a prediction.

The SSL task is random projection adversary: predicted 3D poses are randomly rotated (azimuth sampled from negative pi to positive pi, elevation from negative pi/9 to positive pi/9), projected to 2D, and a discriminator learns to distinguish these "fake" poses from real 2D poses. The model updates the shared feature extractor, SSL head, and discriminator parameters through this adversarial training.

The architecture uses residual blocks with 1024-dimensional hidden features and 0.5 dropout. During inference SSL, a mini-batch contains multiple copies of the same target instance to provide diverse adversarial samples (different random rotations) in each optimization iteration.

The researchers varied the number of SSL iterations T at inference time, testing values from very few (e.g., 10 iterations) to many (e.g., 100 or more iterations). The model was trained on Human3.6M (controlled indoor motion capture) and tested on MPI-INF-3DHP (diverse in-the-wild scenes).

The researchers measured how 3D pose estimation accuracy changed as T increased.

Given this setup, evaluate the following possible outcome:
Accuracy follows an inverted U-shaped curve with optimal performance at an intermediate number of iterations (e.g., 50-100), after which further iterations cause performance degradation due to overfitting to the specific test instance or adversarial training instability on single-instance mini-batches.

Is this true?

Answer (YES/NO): NO